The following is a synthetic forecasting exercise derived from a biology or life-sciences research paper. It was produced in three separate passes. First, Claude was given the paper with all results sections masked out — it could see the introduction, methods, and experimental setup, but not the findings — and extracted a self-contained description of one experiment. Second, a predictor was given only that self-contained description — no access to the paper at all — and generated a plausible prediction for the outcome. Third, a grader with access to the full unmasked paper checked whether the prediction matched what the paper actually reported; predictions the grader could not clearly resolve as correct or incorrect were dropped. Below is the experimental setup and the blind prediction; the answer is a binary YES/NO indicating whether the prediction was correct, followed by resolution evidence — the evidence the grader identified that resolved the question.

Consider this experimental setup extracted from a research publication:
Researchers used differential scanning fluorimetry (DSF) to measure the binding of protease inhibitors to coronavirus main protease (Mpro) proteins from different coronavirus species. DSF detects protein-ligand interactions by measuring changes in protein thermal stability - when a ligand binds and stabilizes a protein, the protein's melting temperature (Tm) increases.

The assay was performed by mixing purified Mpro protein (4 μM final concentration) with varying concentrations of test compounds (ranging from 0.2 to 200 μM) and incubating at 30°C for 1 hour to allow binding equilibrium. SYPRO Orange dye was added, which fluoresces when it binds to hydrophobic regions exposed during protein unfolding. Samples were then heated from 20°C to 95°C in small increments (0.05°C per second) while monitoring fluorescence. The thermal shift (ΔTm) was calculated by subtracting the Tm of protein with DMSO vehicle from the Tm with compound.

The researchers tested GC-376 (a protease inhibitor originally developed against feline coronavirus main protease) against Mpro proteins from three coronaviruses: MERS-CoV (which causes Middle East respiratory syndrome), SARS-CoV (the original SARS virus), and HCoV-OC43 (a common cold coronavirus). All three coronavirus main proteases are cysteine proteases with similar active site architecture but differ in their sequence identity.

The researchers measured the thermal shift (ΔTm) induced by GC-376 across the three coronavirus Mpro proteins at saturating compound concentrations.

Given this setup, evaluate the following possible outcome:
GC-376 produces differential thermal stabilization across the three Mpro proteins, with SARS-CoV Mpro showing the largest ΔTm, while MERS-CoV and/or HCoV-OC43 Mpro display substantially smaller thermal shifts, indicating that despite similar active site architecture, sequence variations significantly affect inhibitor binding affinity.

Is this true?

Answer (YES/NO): NO